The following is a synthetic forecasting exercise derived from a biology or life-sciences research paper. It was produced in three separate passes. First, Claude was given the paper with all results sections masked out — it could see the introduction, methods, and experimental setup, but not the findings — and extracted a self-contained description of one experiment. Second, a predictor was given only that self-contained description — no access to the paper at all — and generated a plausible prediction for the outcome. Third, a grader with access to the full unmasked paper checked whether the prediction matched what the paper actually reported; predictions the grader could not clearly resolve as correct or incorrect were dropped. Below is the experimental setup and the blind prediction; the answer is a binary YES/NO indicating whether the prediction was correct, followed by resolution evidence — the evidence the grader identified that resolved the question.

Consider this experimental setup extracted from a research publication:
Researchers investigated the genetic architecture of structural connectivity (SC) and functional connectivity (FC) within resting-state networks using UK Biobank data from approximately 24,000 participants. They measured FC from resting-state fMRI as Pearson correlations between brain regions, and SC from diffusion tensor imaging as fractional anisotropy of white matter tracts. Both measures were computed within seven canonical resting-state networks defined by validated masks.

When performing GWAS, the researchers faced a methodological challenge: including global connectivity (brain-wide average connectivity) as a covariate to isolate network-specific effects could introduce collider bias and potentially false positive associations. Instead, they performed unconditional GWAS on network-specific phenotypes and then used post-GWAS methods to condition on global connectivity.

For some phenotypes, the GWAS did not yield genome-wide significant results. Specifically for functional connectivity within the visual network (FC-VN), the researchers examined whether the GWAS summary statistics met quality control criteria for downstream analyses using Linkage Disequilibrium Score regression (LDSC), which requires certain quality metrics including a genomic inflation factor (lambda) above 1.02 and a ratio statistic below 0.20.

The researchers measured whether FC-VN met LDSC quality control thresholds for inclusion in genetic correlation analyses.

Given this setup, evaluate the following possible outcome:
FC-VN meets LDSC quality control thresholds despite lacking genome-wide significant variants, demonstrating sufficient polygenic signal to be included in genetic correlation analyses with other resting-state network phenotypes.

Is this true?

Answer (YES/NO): NO